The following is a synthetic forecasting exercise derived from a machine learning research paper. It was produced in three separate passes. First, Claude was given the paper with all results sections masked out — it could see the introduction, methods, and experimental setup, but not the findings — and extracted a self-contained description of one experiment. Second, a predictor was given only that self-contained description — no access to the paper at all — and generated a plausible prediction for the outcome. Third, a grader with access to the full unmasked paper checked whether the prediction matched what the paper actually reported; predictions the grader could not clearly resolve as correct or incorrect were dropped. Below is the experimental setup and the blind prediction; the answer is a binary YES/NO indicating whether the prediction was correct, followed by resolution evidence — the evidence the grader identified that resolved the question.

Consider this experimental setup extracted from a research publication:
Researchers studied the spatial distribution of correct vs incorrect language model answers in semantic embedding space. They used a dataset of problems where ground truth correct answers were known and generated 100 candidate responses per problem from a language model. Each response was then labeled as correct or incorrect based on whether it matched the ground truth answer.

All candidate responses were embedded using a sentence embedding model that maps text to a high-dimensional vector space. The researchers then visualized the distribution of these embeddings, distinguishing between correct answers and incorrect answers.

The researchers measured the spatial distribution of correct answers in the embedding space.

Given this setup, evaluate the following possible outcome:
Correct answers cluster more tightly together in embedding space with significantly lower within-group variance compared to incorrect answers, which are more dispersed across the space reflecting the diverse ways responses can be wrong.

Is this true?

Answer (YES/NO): NO